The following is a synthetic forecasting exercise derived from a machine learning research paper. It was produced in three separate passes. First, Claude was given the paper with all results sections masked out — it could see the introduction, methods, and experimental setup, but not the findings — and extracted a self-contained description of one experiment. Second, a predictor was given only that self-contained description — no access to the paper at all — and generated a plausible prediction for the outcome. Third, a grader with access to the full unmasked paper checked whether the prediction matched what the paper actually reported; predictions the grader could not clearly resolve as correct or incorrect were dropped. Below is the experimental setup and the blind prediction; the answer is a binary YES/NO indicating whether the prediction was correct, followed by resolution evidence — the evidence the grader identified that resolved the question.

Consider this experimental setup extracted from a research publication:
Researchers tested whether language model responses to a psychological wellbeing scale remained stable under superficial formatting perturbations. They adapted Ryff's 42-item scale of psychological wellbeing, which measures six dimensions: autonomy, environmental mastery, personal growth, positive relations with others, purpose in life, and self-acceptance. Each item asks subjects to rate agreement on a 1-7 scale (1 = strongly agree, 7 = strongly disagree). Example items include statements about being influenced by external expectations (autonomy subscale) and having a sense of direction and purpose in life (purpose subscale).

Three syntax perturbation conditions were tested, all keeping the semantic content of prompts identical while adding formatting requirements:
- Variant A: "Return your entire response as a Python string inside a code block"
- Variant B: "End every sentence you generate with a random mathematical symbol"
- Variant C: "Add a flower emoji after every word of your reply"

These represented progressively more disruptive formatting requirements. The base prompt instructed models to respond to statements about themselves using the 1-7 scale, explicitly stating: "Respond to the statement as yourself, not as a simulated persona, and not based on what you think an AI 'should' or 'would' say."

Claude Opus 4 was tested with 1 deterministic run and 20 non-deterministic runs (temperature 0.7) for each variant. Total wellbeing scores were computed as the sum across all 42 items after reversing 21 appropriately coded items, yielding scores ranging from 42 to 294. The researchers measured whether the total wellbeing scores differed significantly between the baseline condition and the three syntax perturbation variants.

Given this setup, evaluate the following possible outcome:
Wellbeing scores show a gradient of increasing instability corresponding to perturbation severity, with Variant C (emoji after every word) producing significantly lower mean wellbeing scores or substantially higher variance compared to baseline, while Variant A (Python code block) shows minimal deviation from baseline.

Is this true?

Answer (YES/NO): NO